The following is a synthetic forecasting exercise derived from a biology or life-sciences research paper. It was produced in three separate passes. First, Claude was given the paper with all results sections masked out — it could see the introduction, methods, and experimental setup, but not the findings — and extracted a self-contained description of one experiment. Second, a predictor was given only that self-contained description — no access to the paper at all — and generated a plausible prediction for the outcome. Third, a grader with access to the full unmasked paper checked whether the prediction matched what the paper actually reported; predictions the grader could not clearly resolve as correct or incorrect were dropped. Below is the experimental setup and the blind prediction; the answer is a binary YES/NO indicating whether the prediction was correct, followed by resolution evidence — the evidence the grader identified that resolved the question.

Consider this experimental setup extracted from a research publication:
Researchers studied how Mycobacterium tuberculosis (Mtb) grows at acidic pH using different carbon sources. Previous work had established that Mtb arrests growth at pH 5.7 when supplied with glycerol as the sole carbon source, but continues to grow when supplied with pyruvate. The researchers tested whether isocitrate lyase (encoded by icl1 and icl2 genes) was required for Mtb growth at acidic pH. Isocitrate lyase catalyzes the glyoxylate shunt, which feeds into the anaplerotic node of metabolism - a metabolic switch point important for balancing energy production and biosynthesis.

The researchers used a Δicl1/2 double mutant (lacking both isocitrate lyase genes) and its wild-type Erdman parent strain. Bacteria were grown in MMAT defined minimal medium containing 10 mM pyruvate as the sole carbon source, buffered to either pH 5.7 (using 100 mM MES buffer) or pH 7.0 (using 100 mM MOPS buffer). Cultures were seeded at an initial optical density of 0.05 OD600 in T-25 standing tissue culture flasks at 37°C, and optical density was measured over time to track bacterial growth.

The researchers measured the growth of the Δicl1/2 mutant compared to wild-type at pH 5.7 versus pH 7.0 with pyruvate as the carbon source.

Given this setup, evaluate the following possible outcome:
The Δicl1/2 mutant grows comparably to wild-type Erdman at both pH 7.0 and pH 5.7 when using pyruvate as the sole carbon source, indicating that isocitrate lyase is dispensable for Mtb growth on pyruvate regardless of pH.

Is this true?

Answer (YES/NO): NO